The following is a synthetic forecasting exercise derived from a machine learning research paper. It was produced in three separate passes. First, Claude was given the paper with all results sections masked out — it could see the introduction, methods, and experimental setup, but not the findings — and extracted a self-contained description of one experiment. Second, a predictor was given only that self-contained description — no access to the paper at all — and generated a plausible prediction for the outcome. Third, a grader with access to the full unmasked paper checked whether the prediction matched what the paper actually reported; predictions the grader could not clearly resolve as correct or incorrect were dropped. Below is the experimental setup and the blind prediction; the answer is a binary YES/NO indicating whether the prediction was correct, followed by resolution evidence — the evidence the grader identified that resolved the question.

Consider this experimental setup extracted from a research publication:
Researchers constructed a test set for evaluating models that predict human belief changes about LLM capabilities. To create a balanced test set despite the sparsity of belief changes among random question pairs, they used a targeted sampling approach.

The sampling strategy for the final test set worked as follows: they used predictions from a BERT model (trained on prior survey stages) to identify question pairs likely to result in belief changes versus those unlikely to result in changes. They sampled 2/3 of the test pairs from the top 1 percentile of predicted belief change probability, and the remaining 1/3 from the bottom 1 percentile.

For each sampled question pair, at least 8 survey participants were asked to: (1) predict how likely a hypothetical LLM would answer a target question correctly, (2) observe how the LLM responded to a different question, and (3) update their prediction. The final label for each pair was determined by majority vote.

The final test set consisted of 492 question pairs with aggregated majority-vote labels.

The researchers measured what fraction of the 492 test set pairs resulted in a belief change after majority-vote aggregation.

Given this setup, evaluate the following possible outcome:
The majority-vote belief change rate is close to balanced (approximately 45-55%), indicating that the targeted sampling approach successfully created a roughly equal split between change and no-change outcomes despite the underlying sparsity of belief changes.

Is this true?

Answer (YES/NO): NO